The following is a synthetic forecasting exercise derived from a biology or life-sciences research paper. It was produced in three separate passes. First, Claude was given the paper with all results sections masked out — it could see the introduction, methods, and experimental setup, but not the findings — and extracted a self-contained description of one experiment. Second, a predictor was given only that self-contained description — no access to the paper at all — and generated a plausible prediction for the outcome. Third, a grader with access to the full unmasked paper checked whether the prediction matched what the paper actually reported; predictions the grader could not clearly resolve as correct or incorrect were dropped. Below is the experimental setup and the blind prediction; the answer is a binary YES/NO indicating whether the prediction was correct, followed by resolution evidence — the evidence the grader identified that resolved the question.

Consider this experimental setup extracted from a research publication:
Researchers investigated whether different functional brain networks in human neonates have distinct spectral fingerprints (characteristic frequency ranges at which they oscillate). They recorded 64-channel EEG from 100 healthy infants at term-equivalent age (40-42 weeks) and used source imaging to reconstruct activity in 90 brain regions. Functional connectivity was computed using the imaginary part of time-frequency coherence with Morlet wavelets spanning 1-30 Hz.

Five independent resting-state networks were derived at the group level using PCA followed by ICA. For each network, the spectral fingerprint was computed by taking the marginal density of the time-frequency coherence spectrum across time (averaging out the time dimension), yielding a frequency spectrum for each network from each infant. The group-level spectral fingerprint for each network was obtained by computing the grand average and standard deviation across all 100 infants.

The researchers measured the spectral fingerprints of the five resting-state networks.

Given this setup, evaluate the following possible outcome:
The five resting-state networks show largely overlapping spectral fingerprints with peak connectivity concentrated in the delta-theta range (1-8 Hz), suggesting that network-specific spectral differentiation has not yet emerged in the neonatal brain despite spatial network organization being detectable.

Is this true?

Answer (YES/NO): NO